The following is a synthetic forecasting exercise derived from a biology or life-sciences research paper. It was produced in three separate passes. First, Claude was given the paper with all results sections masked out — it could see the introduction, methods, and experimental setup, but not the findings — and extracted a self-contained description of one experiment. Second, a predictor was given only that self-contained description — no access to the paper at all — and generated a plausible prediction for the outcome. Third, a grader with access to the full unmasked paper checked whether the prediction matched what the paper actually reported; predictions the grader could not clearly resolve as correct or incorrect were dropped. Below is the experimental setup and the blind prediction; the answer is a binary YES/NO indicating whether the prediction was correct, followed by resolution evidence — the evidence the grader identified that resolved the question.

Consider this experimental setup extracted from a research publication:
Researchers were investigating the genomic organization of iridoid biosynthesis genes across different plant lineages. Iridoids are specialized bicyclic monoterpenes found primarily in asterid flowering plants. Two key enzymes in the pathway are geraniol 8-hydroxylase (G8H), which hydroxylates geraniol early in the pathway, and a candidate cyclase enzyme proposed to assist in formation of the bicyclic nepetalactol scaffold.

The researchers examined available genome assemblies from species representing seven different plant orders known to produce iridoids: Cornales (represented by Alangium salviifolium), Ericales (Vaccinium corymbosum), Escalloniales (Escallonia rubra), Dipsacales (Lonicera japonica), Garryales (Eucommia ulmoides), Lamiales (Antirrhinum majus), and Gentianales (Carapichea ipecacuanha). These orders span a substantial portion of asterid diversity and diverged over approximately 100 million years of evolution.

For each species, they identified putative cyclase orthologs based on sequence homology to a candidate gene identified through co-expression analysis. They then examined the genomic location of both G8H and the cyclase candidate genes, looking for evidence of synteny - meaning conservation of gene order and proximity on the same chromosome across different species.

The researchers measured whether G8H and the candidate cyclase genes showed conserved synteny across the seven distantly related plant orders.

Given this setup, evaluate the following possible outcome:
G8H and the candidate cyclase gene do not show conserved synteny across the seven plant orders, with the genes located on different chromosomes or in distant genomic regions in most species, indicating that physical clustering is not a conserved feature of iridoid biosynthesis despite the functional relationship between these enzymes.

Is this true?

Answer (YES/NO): NO